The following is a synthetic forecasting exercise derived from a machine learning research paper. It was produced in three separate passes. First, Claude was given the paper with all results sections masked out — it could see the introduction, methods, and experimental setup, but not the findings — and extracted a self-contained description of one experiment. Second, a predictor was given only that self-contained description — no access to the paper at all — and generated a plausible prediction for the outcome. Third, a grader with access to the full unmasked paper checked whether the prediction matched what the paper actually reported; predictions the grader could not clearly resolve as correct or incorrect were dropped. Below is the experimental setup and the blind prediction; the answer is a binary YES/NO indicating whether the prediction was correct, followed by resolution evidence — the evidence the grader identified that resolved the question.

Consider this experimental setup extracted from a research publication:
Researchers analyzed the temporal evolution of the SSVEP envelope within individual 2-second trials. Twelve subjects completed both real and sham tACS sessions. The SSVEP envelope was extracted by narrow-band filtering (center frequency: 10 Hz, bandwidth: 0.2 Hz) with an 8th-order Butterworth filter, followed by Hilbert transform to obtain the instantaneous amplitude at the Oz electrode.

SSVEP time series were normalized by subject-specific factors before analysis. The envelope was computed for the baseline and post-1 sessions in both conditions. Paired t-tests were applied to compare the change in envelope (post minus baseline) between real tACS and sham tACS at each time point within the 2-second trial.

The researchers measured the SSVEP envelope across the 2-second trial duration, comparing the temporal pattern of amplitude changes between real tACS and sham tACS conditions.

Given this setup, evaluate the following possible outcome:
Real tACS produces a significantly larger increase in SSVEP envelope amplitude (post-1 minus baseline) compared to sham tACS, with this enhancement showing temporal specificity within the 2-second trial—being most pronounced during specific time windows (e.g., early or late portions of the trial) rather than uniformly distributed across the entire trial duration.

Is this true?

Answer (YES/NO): YES